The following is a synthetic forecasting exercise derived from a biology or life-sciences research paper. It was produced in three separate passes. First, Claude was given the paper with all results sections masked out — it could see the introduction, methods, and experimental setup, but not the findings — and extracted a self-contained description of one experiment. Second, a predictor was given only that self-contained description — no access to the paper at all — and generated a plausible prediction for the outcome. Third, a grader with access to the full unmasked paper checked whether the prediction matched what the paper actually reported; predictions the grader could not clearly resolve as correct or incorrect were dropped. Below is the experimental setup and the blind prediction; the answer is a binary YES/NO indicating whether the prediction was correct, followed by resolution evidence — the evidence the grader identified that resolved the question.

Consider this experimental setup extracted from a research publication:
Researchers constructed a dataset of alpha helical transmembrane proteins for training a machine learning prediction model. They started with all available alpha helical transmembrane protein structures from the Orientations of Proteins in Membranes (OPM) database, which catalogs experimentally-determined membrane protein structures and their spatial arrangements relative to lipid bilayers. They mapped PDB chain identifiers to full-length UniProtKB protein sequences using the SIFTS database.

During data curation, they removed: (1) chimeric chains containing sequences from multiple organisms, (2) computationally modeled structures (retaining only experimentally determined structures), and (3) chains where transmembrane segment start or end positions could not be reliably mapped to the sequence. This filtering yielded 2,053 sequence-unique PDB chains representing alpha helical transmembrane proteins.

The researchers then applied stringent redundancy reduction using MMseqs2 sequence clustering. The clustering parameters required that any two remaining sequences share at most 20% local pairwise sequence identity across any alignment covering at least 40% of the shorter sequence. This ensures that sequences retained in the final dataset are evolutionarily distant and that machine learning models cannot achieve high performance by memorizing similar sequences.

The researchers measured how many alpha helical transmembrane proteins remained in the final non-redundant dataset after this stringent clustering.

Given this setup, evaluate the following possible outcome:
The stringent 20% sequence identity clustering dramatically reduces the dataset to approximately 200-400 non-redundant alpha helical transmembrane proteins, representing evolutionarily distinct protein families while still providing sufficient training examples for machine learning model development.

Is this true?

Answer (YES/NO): NO